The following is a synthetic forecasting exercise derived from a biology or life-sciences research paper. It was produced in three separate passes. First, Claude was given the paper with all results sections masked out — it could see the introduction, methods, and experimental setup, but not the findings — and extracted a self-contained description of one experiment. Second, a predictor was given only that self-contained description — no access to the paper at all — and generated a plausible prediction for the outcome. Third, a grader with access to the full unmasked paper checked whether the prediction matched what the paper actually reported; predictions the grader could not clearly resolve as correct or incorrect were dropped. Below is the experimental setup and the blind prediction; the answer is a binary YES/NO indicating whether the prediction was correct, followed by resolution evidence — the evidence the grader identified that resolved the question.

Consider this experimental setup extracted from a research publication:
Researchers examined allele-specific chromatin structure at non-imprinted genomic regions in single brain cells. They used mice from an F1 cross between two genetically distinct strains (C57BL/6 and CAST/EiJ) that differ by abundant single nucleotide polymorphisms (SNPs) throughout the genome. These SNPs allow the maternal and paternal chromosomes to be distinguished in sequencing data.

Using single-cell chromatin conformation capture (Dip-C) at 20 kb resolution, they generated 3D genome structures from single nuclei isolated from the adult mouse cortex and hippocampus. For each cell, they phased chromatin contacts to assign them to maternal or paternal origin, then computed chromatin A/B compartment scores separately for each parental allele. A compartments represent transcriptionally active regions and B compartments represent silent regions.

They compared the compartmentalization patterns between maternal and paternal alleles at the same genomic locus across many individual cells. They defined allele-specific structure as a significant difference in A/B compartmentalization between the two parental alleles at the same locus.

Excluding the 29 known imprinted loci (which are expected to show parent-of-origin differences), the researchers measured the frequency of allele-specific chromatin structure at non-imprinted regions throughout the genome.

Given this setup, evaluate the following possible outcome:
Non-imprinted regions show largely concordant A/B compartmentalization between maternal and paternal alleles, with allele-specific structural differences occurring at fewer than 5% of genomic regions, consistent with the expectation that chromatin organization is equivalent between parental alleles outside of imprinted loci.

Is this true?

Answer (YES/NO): YES